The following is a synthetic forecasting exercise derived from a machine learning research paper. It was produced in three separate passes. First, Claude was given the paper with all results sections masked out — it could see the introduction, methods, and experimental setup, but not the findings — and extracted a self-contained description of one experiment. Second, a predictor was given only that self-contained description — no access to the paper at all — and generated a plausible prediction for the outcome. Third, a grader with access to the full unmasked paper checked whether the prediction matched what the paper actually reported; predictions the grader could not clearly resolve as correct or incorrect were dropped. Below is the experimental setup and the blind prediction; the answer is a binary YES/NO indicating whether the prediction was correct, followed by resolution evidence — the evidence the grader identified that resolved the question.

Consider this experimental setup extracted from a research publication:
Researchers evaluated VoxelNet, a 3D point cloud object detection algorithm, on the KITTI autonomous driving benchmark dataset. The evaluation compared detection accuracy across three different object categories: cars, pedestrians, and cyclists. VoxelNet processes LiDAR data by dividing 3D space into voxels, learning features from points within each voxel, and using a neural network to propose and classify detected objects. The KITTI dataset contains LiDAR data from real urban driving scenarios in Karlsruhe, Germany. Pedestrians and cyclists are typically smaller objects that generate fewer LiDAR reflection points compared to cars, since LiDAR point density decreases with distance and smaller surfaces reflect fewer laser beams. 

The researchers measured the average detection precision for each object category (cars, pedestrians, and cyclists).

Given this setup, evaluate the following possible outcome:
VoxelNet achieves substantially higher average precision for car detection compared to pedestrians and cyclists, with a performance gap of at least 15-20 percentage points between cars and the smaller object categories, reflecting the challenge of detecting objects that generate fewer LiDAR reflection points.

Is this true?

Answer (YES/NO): NO